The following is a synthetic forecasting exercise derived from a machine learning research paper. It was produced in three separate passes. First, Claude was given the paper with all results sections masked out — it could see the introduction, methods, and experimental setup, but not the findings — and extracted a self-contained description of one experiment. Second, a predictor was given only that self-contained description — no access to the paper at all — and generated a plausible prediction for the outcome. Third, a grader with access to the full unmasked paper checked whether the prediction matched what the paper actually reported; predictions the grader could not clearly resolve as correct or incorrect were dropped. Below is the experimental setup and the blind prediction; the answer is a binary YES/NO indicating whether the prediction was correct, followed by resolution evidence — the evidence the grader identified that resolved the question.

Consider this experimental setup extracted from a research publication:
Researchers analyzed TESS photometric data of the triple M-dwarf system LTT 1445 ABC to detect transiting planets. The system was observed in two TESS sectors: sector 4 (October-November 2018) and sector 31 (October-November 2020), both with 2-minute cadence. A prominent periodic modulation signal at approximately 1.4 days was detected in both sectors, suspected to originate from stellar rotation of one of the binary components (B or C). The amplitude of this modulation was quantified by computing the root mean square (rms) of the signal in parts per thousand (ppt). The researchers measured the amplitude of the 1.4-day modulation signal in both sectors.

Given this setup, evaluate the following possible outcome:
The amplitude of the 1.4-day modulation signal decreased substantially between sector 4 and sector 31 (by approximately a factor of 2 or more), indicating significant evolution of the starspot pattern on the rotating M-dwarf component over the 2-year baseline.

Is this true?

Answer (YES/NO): NO